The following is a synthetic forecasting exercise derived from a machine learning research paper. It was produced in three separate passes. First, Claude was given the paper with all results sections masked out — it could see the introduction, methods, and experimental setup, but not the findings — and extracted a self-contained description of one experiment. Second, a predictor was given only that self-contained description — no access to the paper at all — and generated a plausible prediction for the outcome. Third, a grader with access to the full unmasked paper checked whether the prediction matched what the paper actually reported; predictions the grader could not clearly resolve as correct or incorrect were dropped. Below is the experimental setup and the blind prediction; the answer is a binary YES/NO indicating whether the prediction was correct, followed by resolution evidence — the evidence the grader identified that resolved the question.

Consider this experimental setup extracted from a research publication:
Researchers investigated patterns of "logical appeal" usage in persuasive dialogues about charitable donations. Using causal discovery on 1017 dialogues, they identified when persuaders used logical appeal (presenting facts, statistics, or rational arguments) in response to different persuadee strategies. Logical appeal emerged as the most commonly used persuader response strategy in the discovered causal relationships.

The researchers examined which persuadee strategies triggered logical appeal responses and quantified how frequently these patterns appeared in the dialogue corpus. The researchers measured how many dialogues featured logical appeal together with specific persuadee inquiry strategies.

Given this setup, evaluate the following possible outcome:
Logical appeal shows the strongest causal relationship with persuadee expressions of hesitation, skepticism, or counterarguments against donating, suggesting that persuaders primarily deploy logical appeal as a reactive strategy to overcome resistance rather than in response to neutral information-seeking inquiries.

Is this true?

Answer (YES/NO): NO